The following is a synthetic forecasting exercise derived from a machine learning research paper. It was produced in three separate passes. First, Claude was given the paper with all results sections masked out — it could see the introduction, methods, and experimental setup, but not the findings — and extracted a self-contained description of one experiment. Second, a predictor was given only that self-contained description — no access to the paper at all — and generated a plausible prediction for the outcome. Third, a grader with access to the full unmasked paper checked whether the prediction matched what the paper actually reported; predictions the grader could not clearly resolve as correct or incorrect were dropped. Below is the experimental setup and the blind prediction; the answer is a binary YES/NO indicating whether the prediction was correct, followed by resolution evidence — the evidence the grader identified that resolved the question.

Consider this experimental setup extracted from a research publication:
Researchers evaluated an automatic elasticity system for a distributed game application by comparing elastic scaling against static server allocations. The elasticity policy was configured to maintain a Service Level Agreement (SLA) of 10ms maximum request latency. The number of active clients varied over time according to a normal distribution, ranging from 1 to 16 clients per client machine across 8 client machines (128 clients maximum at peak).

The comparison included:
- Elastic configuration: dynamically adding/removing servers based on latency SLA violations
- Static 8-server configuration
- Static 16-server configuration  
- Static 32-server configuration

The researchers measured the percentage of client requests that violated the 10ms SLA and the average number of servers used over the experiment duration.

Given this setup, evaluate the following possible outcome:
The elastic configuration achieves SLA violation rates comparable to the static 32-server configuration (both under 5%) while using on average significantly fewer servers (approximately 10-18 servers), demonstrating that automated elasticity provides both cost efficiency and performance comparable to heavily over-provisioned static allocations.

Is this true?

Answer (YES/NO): NO